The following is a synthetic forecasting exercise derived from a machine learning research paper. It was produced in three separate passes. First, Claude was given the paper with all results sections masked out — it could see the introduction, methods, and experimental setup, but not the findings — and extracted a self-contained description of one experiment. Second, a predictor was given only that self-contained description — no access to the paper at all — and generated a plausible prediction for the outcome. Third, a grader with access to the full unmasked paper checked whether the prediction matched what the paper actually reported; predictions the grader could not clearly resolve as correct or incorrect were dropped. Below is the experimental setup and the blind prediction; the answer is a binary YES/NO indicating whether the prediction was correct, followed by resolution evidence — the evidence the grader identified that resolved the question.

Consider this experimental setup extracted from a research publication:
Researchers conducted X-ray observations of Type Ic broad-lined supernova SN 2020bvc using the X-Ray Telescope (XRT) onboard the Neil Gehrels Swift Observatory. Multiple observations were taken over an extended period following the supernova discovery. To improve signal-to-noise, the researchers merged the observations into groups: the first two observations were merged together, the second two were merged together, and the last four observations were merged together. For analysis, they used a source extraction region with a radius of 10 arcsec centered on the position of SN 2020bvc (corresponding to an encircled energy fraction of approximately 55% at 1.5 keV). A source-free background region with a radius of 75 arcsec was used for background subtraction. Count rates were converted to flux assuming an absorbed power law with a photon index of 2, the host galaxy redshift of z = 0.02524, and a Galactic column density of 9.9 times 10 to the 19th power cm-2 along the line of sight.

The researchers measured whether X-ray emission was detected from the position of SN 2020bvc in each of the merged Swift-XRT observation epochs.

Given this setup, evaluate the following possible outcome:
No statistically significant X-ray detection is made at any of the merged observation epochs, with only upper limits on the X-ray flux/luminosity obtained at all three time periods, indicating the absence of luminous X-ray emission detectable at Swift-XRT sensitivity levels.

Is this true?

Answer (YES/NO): NO